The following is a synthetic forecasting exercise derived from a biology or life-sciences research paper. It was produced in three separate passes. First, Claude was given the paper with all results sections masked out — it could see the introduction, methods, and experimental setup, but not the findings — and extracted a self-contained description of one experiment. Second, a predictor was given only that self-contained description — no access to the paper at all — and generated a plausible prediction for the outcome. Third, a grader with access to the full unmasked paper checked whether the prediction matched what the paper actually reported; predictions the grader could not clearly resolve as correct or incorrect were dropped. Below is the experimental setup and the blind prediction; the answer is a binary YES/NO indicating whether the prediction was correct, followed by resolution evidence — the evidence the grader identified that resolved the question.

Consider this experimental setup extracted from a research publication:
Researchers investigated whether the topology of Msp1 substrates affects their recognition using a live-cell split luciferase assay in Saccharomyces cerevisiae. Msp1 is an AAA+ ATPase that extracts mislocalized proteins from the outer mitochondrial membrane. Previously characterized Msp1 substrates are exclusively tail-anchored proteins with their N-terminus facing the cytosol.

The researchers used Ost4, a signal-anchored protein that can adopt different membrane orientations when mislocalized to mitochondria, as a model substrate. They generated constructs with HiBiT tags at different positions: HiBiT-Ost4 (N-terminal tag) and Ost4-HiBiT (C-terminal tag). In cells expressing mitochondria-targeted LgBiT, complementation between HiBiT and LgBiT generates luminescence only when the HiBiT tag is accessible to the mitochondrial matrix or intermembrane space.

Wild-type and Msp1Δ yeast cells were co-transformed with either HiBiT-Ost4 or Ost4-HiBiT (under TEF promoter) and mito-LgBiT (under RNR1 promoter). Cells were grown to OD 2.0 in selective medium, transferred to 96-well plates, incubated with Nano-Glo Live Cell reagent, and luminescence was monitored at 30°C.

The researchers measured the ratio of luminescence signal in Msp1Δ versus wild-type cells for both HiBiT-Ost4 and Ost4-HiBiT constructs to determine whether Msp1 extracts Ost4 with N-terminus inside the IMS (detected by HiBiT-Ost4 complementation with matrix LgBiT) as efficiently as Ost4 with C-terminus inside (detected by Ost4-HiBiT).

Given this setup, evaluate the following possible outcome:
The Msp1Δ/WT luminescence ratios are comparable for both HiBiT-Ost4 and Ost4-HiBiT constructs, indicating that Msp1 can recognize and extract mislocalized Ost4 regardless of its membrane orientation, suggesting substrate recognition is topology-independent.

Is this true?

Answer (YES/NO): YES